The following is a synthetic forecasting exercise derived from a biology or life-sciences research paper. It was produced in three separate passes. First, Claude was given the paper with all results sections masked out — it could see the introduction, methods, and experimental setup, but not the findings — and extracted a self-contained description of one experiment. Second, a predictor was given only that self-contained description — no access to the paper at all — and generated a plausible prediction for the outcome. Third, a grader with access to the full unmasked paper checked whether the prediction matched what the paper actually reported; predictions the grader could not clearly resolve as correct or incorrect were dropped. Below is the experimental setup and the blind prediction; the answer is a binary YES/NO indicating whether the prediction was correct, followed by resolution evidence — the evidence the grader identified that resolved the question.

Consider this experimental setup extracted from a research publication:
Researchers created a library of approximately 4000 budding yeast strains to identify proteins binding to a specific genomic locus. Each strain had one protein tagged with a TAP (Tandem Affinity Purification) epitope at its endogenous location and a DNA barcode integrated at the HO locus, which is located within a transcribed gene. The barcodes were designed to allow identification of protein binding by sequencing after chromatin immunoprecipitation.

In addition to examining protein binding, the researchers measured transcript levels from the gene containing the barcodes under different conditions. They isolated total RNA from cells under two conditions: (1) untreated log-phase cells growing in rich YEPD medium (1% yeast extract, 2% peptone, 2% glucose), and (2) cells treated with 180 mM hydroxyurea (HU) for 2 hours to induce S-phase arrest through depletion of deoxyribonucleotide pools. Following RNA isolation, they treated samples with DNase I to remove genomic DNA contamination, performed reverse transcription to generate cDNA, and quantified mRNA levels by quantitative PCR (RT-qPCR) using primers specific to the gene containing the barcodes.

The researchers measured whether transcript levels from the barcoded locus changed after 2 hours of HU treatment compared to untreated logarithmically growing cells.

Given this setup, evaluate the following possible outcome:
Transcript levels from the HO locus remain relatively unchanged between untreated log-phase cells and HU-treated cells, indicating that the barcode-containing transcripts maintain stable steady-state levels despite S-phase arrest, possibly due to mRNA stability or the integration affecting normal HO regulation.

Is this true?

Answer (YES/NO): NO